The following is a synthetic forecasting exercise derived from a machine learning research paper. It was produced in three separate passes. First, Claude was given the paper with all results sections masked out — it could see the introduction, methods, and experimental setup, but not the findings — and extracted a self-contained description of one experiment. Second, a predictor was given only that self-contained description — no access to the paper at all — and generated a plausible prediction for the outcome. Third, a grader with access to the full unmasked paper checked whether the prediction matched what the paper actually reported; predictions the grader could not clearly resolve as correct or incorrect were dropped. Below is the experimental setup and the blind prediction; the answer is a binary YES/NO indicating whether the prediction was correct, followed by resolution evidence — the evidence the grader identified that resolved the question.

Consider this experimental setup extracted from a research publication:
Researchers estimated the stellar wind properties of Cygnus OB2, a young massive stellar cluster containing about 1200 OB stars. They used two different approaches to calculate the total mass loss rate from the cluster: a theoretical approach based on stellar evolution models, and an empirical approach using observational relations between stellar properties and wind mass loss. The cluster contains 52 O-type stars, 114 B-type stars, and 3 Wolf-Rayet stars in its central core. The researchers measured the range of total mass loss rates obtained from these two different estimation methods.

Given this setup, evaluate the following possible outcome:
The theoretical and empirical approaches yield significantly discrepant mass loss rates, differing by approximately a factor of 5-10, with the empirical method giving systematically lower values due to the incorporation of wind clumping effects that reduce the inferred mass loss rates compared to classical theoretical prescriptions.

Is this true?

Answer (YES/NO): NO